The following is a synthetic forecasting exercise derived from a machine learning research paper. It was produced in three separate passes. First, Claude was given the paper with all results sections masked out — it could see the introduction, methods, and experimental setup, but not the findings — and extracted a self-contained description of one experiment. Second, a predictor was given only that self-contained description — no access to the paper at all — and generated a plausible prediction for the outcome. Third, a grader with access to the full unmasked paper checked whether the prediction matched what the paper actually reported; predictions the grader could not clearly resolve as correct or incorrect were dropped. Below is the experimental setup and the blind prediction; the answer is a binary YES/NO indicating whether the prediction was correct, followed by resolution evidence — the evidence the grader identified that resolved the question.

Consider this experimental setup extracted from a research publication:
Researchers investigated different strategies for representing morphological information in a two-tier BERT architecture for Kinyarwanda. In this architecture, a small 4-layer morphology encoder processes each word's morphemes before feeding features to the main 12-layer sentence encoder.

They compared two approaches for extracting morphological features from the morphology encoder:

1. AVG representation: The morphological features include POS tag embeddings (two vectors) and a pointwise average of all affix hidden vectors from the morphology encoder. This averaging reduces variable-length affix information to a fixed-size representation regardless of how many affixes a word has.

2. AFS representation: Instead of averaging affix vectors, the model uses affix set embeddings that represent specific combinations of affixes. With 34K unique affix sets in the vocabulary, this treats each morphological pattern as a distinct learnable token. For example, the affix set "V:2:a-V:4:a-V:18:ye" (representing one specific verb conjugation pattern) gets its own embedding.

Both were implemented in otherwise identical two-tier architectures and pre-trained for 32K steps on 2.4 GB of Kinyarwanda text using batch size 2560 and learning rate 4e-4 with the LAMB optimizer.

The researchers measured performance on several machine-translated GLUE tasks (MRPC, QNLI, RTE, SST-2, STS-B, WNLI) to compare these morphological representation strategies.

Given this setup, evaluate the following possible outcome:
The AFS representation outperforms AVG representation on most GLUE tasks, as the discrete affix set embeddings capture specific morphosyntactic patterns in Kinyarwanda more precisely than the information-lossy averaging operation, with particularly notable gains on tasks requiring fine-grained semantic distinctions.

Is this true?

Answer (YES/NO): NO